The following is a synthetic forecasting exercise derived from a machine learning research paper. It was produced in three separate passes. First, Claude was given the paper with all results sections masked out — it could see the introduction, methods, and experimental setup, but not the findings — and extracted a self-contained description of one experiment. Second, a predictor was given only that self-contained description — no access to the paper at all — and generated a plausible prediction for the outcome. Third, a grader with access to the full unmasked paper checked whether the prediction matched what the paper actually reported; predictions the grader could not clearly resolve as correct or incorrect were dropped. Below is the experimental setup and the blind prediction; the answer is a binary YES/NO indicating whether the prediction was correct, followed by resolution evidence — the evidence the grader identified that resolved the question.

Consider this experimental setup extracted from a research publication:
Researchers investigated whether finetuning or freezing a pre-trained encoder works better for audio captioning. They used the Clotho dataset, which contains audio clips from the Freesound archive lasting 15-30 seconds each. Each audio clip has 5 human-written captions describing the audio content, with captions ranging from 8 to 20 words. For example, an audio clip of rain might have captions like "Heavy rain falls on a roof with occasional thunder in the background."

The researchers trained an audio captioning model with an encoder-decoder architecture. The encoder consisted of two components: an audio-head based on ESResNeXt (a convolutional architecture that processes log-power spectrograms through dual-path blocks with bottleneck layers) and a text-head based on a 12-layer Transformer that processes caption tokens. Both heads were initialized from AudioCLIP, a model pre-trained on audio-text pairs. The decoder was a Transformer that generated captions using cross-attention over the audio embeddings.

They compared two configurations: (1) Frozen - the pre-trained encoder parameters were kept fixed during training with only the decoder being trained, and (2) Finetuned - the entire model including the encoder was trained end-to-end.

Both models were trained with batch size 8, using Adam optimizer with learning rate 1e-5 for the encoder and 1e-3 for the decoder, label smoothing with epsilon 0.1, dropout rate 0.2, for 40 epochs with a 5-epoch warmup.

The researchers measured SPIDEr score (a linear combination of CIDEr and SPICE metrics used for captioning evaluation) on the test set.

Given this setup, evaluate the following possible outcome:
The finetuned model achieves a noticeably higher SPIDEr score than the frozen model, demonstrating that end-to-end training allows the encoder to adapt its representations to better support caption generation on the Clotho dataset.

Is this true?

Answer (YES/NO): YES